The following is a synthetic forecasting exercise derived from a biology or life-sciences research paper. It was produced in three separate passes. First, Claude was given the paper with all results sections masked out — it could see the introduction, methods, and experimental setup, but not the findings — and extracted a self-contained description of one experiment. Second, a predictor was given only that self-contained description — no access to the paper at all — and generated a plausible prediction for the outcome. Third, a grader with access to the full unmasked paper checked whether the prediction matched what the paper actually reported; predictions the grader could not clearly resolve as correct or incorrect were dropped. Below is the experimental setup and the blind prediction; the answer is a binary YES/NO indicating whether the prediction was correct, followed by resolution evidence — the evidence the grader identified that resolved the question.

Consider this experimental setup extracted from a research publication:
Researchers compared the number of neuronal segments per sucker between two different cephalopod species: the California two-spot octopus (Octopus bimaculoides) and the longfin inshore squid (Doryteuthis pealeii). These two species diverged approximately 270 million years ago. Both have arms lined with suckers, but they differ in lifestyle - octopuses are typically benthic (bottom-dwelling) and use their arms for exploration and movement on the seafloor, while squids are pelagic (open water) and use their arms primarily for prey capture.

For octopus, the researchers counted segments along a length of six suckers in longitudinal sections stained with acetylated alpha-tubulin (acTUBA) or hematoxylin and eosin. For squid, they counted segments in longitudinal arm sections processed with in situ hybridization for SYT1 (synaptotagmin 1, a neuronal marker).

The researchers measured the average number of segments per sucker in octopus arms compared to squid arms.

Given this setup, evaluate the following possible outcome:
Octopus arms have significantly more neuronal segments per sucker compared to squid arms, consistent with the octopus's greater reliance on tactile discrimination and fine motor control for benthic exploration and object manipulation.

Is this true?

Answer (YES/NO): YES